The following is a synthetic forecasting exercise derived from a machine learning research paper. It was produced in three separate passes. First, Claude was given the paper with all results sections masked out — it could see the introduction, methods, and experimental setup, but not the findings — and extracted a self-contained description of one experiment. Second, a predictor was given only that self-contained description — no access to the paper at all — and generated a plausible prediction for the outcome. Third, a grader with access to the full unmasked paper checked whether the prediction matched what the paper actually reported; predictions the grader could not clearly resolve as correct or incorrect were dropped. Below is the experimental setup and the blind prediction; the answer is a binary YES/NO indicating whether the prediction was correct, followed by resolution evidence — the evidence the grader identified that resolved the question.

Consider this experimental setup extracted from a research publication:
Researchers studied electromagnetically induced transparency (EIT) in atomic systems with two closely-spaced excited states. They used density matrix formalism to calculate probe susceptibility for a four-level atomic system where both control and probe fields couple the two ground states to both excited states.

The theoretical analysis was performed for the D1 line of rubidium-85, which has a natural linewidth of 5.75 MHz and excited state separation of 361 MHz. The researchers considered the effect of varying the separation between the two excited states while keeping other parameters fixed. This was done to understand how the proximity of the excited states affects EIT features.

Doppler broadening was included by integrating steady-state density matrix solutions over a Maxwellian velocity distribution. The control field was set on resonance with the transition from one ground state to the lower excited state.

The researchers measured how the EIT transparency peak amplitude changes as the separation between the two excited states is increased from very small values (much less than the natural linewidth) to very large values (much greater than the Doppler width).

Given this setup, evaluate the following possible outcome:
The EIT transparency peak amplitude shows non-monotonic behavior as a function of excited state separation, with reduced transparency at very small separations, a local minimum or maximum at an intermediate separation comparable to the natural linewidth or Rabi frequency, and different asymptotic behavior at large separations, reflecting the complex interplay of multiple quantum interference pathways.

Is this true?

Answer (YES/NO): NO